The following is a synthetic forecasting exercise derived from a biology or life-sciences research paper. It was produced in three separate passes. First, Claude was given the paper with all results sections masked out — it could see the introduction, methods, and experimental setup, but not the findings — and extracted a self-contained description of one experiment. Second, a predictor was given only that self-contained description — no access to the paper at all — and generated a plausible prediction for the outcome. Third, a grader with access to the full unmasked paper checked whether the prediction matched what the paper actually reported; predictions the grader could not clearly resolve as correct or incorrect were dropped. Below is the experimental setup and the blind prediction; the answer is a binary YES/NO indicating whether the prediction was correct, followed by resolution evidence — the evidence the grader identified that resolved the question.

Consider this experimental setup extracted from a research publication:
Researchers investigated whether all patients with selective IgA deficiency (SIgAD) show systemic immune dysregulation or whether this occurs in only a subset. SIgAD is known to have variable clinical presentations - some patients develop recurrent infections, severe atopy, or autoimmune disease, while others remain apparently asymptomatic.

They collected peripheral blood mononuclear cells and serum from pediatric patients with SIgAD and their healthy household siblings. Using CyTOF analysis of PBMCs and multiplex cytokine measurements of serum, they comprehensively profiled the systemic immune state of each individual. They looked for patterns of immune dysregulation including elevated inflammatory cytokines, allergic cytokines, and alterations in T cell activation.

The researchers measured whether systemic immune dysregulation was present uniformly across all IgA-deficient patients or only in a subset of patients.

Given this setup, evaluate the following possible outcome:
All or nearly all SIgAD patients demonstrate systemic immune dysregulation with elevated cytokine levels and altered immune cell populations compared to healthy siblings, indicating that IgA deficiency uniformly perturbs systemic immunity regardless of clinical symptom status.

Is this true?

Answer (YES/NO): NO